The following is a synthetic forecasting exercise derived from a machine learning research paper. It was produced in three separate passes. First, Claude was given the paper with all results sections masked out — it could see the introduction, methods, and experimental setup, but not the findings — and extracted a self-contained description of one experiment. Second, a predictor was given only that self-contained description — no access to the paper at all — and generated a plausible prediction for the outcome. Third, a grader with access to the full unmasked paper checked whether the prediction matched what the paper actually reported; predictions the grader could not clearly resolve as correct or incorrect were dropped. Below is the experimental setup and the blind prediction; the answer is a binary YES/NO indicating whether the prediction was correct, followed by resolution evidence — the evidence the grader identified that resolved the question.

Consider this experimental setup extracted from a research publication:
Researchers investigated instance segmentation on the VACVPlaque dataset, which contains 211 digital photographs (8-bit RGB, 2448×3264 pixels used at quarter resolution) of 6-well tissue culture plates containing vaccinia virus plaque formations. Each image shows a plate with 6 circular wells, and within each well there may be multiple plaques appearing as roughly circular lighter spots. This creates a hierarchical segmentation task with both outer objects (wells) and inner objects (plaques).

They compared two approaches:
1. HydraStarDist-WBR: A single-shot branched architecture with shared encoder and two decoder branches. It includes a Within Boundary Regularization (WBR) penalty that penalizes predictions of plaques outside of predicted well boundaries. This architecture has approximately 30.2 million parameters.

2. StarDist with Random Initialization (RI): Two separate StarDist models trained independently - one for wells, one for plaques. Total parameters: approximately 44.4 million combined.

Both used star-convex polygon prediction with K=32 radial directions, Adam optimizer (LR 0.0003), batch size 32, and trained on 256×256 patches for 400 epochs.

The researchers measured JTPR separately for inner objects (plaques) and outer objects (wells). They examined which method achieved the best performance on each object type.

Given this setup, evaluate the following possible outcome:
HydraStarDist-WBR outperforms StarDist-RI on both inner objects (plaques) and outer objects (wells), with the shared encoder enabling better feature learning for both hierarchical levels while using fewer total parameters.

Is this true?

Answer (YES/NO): NO